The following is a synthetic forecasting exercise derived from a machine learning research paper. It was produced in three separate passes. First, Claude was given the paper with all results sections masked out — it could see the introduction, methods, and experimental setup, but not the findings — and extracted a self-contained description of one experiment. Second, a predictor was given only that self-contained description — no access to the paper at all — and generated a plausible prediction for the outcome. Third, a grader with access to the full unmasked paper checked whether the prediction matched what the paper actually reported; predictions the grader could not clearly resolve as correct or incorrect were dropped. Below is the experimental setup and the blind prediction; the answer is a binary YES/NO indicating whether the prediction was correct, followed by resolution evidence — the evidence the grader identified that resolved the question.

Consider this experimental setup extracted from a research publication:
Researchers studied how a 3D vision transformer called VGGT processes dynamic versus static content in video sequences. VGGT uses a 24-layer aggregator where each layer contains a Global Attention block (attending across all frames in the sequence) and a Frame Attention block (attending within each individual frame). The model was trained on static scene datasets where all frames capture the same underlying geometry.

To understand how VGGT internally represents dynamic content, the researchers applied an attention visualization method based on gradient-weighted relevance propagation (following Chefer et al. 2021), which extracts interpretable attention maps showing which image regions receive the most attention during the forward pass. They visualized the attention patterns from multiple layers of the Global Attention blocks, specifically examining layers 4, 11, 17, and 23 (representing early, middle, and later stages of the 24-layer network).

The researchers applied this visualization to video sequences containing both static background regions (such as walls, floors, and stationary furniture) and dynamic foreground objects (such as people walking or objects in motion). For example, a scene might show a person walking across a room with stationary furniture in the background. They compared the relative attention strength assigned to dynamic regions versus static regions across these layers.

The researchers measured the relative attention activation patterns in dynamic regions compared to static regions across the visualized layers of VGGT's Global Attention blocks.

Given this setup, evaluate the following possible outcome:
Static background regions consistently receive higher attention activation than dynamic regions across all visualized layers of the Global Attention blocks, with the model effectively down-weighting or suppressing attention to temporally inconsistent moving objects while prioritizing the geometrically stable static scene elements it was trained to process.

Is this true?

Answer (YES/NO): YES